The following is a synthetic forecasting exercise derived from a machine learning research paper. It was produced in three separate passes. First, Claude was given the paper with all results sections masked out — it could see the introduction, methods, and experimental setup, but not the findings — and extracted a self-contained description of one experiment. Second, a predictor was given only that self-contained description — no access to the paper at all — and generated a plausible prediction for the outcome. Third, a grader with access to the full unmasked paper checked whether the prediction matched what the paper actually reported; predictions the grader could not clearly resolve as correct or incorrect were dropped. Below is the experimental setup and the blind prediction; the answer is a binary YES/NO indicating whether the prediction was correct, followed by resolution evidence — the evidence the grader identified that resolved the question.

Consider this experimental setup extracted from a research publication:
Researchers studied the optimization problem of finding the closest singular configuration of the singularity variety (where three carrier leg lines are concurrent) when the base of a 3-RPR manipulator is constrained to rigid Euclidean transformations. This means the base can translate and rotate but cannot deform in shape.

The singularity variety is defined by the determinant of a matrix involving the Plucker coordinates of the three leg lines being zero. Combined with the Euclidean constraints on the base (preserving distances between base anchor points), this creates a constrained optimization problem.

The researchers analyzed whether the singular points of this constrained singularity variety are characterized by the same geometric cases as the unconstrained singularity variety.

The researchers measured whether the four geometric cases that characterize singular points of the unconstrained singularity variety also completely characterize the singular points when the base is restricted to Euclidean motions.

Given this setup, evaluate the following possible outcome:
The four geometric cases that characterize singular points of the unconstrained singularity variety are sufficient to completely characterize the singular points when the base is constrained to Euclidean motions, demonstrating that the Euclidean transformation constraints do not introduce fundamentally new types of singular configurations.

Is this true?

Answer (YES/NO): YES